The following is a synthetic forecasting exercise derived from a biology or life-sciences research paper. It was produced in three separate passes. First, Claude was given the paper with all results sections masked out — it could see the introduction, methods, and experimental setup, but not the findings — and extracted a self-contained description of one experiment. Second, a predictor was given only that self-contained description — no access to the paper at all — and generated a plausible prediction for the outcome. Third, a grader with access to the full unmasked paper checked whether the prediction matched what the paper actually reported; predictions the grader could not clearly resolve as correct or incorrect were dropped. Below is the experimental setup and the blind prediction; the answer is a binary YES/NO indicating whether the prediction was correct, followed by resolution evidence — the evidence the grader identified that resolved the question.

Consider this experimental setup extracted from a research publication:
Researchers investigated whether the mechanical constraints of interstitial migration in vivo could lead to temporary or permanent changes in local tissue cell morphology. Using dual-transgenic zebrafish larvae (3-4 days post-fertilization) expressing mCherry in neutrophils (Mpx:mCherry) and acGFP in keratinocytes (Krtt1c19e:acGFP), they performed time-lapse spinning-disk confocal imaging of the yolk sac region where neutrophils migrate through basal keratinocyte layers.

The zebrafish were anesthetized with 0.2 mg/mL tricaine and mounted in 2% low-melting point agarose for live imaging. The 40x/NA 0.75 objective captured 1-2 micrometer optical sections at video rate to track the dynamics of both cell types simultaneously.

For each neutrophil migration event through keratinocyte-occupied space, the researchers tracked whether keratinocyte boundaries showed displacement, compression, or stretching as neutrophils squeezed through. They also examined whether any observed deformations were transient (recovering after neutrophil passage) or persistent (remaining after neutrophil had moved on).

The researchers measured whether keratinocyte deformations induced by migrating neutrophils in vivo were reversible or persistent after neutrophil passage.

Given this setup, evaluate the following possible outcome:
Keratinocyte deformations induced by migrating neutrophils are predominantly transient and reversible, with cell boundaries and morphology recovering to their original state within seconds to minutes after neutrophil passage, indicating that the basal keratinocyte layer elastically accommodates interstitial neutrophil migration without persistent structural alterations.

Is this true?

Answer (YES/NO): YES